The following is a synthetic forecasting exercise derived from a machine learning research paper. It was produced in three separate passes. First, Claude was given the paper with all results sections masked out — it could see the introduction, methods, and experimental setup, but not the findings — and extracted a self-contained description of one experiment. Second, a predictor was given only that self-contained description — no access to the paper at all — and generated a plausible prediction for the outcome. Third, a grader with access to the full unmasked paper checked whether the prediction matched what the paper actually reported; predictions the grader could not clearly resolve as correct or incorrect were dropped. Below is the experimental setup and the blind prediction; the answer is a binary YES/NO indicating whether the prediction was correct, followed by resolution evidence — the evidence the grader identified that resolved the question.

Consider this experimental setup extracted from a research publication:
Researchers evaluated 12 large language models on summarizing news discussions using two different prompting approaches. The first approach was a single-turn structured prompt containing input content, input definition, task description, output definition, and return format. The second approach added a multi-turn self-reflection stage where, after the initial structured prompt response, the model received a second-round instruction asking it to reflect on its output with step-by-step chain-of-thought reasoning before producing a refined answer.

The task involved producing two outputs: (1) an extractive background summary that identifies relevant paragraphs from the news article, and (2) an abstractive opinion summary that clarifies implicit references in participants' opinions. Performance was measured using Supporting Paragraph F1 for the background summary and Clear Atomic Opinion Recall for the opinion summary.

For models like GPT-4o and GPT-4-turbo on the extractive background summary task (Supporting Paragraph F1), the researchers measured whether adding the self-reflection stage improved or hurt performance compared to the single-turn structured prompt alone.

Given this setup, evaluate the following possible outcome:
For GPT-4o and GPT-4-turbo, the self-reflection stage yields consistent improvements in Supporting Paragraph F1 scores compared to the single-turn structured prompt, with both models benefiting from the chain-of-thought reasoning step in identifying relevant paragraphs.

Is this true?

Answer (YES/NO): NO